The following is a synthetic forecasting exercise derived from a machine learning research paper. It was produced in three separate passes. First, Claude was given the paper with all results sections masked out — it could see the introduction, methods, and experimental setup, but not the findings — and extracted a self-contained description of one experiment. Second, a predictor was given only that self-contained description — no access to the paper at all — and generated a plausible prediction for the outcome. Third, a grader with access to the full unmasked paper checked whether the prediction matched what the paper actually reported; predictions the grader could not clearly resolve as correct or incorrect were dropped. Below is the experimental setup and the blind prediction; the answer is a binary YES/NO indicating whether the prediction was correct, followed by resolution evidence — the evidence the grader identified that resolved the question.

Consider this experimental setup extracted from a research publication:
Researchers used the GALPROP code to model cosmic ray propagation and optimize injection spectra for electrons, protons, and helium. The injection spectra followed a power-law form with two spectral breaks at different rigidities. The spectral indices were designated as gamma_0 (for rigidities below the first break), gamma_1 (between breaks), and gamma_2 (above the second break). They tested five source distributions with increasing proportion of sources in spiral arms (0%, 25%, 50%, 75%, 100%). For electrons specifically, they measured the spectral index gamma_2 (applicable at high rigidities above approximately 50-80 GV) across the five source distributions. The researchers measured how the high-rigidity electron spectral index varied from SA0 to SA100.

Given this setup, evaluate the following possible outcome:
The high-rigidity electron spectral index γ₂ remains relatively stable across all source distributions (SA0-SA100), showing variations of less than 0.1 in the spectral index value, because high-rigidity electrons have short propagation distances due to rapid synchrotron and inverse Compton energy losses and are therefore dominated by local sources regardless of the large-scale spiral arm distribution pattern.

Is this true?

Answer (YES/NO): YES